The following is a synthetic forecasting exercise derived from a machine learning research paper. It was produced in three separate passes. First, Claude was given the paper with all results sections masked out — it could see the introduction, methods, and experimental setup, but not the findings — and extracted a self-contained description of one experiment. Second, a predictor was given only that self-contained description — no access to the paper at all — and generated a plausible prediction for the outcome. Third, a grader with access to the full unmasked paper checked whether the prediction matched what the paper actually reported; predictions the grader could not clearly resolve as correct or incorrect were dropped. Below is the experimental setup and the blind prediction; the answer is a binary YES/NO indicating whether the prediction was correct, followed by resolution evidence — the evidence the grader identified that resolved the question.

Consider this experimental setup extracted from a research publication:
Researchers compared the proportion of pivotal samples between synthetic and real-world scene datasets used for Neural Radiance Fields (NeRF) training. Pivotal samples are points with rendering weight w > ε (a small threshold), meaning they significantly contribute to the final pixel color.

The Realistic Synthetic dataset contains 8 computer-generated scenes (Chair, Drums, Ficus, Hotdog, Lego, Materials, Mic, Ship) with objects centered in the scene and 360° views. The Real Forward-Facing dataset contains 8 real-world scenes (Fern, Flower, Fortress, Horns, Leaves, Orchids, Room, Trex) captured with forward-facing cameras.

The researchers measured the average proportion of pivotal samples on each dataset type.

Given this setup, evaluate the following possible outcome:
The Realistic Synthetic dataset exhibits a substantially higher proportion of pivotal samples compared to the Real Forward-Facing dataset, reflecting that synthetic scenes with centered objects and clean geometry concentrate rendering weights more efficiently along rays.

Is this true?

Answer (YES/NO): NO